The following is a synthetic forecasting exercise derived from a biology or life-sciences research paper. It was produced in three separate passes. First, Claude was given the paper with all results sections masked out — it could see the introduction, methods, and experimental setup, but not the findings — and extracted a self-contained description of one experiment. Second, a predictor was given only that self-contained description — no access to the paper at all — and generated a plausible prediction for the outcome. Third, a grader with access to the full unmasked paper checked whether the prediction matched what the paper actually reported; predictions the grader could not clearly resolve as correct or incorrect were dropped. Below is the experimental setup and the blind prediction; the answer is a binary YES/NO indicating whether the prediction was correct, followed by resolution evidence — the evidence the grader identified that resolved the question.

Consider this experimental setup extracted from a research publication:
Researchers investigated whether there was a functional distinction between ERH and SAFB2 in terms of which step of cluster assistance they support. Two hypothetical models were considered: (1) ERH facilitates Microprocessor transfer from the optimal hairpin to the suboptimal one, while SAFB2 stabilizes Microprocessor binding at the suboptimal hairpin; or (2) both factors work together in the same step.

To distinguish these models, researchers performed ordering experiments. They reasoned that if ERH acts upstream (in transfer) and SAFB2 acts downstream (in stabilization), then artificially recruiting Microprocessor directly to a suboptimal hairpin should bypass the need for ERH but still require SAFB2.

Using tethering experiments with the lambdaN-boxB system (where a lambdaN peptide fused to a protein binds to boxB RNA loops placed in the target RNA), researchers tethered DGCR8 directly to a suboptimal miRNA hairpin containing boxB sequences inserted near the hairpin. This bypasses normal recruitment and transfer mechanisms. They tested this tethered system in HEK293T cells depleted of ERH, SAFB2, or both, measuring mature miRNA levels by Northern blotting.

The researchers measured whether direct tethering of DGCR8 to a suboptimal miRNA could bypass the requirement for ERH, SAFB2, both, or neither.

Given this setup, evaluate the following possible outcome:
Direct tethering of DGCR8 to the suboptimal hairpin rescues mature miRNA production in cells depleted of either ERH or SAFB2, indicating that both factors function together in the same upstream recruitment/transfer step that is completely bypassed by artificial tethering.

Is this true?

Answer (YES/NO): NO